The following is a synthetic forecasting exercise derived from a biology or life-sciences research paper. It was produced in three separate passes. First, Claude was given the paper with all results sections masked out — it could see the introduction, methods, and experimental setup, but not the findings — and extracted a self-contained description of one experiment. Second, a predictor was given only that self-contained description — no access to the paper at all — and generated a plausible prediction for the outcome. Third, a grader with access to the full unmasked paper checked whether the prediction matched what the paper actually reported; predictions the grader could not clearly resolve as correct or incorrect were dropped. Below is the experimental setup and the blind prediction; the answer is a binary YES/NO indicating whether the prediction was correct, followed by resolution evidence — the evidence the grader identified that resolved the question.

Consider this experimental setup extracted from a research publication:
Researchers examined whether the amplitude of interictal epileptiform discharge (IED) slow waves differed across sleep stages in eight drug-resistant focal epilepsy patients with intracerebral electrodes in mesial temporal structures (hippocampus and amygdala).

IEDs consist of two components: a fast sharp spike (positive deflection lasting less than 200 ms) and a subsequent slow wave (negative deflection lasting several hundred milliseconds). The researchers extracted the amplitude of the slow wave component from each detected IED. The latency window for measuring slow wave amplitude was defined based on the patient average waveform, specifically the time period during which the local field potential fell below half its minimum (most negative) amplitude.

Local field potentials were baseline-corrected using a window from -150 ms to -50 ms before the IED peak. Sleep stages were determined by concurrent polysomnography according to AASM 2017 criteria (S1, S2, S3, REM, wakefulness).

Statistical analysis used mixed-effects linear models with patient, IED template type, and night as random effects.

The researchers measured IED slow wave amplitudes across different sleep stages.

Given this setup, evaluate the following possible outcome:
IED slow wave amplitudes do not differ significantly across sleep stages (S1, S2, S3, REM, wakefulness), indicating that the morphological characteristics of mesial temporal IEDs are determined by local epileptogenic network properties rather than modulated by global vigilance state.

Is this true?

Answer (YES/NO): NO